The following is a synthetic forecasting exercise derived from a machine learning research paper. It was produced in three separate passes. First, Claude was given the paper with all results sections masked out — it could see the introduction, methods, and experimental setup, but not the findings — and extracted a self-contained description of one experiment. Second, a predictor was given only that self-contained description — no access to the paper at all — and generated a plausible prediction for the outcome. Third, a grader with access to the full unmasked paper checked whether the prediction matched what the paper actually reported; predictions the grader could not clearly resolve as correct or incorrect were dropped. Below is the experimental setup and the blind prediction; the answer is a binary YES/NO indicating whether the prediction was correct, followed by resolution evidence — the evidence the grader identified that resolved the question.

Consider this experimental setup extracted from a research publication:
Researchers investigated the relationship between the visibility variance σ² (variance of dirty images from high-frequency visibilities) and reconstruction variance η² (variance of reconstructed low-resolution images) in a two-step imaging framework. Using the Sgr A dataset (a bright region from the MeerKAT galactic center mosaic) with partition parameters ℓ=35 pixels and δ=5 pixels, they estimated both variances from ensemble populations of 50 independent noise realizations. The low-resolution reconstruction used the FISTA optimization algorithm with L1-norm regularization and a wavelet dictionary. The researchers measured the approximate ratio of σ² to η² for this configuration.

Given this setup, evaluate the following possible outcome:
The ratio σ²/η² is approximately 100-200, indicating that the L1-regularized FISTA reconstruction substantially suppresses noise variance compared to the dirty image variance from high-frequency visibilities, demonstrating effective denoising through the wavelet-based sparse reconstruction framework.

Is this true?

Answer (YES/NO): NO